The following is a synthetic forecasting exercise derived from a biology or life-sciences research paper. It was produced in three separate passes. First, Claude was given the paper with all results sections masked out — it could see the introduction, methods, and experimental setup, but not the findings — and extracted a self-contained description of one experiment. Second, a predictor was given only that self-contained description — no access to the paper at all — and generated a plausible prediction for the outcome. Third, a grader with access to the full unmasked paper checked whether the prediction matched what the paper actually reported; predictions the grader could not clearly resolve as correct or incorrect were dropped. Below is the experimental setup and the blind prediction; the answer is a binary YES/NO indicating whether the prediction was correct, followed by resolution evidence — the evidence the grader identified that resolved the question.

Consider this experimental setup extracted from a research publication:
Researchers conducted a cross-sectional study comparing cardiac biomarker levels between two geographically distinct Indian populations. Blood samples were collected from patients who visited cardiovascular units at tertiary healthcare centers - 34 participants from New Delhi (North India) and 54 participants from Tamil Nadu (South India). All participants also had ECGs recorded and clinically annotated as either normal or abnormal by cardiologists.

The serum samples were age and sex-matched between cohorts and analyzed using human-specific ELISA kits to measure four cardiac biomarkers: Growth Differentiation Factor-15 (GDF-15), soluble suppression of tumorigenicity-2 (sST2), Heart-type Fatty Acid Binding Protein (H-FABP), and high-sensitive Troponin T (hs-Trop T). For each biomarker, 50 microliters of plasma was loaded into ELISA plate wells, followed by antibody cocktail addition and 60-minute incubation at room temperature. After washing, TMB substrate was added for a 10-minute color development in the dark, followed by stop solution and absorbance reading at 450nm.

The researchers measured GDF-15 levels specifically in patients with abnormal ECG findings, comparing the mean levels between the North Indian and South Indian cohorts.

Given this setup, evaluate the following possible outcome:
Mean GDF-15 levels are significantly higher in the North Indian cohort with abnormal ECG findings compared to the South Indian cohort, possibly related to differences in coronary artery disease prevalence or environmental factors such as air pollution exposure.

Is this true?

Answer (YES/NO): NO